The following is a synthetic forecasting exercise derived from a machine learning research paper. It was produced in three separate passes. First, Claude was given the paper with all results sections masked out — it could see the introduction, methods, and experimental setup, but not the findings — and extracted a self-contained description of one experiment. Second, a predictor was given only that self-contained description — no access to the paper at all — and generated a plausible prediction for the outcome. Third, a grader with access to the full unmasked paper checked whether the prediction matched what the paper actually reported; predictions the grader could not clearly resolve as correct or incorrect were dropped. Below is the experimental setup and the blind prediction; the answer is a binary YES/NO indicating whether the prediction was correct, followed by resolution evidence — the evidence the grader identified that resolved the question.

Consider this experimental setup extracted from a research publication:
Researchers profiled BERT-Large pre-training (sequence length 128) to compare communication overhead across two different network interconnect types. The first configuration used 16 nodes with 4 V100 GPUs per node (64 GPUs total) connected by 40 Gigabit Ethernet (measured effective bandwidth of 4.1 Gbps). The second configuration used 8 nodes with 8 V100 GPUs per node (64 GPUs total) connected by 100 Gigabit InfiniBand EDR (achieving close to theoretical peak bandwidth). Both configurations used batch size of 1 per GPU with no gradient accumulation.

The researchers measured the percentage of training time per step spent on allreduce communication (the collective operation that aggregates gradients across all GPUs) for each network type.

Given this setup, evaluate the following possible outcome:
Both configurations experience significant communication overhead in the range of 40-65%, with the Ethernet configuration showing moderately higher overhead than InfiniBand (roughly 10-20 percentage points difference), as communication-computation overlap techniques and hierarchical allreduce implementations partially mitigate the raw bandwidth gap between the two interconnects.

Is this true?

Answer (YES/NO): NO